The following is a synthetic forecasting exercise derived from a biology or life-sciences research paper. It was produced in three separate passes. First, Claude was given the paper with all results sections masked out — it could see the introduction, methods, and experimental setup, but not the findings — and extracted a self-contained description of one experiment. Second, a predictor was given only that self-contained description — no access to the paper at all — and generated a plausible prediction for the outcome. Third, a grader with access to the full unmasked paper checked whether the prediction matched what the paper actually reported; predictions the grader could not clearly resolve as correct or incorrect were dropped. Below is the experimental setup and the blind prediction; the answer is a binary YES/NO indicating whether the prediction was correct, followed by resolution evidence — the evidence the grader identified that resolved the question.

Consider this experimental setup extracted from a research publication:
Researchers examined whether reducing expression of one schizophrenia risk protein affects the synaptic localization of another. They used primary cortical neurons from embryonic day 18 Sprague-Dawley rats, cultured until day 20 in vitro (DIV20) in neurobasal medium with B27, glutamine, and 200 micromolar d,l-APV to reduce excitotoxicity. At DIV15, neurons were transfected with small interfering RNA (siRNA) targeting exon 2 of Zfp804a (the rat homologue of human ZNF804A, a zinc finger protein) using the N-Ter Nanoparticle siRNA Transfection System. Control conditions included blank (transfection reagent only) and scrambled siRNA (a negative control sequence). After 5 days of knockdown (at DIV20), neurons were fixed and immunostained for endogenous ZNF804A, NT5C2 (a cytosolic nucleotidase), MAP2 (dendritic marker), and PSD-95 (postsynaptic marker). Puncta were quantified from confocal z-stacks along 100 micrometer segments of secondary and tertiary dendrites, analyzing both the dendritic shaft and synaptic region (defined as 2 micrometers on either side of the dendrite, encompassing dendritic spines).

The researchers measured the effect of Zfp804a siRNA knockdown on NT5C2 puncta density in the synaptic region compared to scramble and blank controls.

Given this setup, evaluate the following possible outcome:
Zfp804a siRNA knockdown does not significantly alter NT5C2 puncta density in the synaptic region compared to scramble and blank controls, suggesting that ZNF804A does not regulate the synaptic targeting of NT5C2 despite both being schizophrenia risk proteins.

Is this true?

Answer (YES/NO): NO